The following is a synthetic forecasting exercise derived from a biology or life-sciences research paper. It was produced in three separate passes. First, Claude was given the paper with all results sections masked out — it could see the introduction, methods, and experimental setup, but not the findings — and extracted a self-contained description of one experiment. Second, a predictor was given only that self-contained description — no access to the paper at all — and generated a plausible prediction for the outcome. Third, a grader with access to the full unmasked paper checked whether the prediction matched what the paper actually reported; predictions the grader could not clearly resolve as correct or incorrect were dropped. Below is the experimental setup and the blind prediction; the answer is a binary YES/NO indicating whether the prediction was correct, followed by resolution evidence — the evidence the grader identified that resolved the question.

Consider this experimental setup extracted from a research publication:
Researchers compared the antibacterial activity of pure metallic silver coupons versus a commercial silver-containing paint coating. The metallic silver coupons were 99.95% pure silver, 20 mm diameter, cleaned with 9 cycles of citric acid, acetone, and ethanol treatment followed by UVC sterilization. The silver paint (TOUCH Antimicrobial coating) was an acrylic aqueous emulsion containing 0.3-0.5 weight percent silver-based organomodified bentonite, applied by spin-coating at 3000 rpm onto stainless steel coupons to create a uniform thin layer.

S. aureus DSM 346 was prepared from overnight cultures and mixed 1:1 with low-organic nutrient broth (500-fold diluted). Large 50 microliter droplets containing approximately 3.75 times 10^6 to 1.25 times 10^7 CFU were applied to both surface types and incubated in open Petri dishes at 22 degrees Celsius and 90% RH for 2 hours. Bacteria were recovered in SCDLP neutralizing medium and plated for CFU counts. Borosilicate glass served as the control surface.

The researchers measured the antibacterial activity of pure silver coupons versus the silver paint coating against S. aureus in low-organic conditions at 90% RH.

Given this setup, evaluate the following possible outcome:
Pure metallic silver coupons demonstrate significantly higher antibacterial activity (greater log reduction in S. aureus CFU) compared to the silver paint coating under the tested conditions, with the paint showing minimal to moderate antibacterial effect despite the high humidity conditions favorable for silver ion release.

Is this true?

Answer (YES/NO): NO